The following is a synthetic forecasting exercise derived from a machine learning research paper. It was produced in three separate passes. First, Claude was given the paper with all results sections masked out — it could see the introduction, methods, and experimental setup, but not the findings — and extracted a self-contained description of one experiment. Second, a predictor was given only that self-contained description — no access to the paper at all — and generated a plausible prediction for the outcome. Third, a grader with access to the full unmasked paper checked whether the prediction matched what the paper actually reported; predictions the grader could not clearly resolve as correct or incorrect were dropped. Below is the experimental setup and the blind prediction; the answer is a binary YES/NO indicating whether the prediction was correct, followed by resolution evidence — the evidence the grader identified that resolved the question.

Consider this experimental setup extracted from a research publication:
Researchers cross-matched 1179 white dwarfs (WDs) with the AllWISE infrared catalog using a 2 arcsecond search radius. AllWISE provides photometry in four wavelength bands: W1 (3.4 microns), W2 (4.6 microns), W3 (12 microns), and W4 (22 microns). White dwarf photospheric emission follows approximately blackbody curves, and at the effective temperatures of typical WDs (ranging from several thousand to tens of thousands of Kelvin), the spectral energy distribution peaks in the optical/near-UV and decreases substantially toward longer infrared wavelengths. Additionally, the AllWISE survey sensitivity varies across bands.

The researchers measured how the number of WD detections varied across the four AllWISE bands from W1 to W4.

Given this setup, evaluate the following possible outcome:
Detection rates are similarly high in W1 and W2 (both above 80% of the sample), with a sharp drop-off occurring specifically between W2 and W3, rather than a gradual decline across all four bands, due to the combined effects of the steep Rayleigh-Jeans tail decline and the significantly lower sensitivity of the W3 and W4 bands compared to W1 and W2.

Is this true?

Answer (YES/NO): NO